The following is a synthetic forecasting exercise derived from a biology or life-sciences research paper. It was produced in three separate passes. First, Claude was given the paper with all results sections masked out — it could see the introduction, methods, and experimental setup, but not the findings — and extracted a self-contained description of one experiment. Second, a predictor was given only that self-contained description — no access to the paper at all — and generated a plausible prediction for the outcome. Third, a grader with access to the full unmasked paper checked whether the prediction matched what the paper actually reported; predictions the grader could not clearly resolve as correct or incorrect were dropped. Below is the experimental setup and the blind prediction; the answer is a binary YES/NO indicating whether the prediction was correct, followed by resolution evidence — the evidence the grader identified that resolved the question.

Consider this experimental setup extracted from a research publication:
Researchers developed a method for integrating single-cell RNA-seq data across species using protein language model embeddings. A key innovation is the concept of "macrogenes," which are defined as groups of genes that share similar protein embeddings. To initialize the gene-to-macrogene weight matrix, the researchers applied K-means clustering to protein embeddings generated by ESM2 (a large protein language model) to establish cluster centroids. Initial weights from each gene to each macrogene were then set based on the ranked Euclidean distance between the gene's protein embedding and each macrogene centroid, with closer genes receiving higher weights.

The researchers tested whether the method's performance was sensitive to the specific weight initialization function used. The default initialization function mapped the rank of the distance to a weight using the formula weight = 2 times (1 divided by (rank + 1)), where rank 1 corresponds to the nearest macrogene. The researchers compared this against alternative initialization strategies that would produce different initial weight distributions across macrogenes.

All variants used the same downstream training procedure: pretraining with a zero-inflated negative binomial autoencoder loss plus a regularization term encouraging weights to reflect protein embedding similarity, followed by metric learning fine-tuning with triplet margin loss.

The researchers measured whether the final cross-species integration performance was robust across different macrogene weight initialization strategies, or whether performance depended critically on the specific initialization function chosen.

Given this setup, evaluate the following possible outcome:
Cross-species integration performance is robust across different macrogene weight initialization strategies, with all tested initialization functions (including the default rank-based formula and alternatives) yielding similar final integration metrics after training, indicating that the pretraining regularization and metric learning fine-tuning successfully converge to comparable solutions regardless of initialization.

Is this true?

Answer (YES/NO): YES